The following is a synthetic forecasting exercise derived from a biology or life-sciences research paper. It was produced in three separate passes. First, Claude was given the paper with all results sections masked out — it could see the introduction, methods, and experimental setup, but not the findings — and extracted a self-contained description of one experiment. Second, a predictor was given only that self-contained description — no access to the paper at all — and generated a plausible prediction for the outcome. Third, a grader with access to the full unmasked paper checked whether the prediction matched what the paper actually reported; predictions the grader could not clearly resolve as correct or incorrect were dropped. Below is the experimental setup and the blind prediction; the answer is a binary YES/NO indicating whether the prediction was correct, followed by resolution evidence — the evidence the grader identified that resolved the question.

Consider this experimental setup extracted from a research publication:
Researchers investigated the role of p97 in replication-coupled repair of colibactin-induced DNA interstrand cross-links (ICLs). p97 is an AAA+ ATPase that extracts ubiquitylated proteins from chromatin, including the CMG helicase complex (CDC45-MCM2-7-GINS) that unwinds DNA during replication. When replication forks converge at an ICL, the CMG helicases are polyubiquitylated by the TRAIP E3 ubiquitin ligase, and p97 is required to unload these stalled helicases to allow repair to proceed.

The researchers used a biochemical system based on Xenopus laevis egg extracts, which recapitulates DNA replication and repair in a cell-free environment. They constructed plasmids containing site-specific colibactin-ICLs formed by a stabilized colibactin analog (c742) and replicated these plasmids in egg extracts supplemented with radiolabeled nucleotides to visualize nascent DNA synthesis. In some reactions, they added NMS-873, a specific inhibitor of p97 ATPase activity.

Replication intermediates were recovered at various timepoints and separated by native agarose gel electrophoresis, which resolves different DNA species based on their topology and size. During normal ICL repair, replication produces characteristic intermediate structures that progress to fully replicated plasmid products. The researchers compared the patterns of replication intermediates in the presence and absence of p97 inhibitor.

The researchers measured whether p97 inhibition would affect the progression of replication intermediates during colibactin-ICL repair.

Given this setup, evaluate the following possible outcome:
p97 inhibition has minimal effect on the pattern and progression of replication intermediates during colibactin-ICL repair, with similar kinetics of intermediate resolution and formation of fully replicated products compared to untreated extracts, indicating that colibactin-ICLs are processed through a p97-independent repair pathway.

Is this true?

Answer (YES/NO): NO